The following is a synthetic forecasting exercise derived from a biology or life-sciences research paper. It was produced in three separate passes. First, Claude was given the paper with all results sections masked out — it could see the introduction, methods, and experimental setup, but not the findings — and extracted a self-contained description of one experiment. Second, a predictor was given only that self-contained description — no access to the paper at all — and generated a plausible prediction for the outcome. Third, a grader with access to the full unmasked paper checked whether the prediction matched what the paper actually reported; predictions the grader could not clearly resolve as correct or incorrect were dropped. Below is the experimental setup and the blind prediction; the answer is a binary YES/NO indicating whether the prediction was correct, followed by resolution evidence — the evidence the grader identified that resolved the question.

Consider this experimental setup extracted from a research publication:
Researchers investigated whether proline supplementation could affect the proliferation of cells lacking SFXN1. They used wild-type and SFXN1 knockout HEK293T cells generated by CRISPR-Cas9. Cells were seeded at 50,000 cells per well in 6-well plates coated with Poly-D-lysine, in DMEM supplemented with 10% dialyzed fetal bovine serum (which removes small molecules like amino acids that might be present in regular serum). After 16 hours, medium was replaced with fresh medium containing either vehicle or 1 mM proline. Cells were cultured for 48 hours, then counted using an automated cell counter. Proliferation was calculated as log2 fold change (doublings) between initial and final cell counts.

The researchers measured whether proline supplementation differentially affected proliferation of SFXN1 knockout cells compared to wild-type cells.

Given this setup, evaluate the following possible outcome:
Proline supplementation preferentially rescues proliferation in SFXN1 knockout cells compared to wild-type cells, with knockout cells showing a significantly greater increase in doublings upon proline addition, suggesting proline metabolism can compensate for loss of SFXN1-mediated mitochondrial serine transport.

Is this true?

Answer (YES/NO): NO